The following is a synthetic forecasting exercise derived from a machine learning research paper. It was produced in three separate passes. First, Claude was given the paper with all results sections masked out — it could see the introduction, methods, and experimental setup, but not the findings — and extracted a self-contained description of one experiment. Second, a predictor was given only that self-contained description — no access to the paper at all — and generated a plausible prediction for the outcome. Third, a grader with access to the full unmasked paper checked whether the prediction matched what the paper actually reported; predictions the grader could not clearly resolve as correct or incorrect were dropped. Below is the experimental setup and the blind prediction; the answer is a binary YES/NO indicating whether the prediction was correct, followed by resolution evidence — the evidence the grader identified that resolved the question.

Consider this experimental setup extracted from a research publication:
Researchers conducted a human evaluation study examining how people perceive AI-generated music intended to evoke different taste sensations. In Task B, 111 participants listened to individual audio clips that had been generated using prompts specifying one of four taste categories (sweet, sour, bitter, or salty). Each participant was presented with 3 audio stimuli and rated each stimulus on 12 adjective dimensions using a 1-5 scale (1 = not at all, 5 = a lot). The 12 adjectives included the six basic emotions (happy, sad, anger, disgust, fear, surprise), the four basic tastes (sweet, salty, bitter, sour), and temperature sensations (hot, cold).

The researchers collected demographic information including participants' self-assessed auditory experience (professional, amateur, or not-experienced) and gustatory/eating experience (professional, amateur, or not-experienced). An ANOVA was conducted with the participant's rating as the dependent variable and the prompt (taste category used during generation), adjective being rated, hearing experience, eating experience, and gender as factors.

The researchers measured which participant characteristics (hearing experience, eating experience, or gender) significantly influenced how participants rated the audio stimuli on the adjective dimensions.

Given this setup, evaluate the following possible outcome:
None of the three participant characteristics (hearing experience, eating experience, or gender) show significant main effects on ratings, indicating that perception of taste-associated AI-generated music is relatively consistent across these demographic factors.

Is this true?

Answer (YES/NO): NO